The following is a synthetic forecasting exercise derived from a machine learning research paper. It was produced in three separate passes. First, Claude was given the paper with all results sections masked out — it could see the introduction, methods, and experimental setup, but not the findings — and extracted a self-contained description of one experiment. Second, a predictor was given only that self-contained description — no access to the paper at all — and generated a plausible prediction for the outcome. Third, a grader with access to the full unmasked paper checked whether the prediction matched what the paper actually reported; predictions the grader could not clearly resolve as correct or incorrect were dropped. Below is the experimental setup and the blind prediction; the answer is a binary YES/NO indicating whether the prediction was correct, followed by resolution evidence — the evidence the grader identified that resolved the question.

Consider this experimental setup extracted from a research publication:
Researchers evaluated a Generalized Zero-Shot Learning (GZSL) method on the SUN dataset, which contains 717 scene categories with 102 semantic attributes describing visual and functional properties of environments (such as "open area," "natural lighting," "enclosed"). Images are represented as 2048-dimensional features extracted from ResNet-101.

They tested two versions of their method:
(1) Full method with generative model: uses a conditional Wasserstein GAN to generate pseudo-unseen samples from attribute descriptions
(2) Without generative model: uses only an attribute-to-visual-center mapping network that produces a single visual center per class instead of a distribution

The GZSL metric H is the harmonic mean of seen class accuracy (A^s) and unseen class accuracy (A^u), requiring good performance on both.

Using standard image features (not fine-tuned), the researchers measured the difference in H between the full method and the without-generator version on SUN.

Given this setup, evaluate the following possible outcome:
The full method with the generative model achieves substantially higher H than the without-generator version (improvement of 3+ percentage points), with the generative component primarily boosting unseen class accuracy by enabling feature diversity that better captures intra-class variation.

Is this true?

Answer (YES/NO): NO